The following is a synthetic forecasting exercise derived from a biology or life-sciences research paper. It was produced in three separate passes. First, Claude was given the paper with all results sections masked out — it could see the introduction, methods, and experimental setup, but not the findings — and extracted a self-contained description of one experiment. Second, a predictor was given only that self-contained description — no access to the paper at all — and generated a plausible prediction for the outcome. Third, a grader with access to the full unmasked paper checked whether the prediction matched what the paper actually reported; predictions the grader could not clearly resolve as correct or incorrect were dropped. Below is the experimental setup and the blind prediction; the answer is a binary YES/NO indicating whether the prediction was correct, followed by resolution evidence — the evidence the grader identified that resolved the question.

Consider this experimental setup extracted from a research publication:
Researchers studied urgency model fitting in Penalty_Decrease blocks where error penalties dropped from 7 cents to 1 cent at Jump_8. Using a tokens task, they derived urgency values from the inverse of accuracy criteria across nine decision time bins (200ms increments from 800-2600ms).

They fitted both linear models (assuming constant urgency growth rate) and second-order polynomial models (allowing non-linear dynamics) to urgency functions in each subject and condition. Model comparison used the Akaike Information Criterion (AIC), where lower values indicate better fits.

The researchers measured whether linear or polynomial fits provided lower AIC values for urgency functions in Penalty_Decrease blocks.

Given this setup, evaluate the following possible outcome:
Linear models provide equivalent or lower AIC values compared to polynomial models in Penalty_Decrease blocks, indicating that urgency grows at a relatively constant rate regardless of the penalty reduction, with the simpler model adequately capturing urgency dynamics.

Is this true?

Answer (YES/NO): YES